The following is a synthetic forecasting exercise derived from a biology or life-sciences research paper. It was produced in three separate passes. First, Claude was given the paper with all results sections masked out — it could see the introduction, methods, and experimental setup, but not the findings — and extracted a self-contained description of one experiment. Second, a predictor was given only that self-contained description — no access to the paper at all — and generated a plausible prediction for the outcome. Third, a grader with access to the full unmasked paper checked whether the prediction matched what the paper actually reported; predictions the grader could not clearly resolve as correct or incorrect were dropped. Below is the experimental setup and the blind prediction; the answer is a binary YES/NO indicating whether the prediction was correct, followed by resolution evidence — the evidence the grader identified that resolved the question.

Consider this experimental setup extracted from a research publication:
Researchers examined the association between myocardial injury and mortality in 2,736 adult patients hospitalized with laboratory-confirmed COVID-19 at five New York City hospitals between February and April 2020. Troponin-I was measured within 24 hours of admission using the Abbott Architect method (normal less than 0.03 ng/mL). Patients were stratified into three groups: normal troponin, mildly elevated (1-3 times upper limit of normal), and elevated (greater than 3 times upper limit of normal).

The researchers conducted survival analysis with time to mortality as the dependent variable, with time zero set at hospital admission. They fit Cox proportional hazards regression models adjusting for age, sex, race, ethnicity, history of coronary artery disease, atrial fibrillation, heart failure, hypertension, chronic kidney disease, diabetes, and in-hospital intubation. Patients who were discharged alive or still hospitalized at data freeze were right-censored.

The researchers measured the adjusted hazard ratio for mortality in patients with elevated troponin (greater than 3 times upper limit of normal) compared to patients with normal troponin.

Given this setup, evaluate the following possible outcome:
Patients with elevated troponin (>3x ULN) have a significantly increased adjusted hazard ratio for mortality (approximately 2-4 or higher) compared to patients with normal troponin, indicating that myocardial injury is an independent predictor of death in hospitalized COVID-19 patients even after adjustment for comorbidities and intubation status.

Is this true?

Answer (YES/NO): YES